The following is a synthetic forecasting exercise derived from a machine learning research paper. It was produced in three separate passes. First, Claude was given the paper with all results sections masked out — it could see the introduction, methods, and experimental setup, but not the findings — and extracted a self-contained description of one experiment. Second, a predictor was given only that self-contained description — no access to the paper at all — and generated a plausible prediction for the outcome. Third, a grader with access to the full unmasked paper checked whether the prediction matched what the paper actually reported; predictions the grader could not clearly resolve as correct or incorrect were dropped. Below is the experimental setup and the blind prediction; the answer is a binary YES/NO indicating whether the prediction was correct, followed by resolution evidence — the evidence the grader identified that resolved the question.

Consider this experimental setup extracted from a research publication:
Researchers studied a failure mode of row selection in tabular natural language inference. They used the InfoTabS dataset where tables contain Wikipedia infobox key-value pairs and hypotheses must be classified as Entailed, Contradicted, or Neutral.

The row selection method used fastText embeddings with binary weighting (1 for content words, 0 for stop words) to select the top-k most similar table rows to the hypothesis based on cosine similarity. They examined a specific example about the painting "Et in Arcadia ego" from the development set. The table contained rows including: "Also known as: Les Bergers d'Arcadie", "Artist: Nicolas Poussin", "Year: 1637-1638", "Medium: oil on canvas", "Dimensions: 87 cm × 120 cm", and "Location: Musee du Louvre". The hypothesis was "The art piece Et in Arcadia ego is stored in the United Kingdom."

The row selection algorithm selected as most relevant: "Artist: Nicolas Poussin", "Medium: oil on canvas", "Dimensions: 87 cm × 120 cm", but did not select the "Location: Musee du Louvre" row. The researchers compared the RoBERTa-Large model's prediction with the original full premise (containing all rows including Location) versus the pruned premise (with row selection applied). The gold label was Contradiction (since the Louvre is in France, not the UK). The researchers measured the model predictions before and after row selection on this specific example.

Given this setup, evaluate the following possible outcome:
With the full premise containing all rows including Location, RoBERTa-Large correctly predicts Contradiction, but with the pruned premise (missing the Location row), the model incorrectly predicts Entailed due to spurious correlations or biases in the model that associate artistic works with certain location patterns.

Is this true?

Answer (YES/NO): NO